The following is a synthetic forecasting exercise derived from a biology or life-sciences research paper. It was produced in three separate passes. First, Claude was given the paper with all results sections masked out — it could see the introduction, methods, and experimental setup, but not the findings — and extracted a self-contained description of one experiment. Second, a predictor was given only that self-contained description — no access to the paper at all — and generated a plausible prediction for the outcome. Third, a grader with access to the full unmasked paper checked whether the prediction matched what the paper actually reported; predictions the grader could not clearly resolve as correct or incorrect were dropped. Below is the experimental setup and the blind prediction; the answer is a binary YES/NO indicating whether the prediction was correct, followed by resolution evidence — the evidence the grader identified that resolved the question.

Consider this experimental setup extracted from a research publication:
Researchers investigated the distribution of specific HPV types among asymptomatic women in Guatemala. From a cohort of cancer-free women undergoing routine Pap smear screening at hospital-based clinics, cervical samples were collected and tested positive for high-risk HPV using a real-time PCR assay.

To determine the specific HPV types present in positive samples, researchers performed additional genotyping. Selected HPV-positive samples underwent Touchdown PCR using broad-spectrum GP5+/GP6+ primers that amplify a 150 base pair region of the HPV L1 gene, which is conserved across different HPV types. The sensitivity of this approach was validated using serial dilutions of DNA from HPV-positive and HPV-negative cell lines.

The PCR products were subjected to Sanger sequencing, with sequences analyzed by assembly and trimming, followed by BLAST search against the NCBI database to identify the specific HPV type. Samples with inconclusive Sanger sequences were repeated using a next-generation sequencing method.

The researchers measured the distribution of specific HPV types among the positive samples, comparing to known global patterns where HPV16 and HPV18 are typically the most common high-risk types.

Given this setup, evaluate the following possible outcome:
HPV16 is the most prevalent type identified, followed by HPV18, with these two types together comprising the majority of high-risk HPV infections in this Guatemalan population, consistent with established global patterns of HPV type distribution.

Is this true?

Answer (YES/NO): NO